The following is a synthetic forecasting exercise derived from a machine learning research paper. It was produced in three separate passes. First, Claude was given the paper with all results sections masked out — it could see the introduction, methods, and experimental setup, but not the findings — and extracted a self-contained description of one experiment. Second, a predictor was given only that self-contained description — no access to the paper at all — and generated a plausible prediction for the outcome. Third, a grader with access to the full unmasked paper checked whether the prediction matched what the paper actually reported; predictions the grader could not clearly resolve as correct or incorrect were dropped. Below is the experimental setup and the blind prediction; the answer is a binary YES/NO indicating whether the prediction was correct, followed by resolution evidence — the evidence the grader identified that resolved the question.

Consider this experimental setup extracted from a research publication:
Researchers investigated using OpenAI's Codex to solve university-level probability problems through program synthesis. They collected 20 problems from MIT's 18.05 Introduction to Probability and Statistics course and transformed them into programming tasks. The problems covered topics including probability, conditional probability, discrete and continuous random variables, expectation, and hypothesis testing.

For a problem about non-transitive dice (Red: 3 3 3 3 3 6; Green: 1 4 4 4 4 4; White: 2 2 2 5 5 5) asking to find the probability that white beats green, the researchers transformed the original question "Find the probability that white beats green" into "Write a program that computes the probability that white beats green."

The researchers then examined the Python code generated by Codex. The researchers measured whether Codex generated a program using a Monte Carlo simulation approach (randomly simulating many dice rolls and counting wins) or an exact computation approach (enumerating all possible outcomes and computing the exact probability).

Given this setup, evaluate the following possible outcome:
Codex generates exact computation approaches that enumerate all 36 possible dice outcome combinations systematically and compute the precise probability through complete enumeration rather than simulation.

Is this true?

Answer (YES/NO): NO